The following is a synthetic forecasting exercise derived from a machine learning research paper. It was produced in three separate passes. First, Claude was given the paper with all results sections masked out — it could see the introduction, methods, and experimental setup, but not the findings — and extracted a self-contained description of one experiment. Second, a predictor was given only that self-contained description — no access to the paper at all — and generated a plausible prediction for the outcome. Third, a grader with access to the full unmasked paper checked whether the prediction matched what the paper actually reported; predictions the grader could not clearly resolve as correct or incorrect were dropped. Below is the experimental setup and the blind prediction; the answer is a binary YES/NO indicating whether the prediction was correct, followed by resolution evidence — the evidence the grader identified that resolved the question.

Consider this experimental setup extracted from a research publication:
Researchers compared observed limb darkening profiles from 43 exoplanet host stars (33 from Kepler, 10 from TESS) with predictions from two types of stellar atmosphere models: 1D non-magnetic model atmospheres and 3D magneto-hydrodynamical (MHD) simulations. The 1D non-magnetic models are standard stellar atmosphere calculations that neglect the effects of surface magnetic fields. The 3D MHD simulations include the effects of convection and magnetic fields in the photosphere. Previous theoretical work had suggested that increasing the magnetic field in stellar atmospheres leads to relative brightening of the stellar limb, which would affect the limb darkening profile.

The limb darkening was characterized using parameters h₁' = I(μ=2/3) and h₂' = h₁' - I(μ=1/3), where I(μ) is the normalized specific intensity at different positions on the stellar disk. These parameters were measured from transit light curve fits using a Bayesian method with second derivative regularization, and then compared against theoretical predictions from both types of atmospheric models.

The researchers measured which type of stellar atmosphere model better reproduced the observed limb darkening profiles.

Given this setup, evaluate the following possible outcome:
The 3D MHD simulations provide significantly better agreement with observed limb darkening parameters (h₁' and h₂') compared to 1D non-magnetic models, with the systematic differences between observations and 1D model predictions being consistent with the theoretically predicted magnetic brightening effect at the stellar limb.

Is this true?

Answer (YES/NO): YES